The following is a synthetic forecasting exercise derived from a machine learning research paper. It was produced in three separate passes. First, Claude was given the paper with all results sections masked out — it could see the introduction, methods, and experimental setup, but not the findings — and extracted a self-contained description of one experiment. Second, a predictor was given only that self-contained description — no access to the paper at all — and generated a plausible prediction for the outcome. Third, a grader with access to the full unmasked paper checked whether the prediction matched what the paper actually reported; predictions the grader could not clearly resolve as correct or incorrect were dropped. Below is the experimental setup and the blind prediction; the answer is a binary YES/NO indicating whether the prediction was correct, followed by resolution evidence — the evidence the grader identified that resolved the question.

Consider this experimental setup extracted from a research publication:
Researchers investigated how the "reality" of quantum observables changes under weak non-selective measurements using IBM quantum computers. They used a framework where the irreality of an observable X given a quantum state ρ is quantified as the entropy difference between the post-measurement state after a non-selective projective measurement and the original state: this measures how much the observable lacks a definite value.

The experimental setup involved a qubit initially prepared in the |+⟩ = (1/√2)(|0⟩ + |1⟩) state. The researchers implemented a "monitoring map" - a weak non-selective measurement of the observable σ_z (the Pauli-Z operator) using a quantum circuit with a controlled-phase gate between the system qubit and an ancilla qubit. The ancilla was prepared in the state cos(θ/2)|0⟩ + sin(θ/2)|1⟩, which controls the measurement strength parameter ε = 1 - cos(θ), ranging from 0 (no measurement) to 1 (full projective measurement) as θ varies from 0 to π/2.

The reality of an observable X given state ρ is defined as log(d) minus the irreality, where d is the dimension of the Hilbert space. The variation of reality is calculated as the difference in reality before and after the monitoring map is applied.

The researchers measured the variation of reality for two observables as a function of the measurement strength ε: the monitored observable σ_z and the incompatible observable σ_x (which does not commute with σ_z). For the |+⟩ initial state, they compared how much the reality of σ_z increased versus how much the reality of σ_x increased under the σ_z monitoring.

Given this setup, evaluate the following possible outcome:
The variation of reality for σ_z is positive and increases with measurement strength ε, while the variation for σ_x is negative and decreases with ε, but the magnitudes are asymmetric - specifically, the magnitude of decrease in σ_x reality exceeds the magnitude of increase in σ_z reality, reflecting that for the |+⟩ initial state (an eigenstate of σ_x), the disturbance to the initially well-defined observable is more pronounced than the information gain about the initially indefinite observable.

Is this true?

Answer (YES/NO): NO